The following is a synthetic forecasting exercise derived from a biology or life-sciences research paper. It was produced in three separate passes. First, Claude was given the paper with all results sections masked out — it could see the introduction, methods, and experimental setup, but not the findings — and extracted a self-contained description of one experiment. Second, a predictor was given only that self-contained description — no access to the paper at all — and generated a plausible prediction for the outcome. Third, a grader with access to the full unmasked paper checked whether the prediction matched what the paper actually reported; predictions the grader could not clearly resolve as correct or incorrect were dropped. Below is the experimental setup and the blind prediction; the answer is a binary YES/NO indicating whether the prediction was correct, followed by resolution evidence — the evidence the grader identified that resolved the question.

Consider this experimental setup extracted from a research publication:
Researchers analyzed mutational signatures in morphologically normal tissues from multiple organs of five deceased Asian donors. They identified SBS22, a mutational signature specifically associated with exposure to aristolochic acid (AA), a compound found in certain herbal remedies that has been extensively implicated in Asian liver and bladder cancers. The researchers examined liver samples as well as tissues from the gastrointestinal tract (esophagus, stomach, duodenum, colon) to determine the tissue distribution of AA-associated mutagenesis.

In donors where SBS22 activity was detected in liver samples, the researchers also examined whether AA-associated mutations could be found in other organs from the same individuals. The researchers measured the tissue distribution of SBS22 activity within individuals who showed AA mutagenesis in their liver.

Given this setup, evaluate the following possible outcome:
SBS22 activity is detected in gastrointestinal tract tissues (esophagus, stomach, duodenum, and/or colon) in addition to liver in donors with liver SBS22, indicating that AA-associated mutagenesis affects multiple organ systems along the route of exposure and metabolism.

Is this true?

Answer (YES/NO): YES